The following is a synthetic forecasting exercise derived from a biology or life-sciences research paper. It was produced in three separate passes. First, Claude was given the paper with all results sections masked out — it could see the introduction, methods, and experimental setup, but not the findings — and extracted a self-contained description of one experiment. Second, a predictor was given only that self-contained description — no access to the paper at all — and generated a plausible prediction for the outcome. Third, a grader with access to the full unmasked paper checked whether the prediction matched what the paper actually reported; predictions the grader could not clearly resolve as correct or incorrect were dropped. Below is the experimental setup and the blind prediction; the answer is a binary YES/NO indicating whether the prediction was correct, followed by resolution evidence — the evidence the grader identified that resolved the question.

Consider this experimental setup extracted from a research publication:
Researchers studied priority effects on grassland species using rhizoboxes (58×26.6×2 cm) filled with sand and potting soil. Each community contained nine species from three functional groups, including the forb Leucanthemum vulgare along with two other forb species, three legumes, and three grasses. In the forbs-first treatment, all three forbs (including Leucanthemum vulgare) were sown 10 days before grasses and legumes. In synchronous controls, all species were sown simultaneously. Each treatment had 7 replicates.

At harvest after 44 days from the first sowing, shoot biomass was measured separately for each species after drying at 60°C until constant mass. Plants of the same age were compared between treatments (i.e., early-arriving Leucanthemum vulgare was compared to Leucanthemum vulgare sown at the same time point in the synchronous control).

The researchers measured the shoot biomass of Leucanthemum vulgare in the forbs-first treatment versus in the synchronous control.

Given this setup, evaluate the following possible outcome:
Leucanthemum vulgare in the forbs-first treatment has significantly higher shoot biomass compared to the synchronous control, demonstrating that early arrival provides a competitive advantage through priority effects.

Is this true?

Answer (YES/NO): NO